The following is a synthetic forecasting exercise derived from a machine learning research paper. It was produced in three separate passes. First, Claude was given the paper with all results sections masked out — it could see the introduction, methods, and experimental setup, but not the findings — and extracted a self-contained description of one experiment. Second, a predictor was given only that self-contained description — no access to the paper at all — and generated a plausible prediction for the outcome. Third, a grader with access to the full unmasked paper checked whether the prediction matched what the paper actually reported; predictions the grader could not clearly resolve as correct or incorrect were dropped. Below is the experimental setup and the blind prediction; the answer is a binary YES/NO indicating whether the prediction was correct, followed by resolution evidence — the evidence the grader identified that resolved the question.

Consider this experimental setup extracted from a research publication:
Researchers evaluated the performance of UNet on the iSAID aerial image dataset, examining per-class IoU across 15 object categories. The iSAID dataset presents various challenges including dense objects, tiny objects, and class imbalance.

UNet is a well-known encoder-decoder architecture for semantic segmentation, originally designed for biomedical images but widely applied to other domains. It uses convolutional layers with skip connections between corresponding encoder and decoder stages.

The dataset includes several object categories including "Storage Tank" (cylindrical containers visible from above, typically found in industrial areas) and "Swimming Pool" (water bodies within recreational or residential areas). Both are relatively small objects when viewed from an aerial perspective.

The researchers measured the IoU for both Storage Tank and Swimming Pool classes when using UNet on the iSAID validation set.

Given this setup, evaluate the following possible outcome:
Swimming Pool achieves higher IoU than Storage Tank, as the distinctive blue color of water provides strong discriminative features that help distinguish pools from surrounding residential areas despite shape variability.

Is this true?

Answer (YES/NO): YES